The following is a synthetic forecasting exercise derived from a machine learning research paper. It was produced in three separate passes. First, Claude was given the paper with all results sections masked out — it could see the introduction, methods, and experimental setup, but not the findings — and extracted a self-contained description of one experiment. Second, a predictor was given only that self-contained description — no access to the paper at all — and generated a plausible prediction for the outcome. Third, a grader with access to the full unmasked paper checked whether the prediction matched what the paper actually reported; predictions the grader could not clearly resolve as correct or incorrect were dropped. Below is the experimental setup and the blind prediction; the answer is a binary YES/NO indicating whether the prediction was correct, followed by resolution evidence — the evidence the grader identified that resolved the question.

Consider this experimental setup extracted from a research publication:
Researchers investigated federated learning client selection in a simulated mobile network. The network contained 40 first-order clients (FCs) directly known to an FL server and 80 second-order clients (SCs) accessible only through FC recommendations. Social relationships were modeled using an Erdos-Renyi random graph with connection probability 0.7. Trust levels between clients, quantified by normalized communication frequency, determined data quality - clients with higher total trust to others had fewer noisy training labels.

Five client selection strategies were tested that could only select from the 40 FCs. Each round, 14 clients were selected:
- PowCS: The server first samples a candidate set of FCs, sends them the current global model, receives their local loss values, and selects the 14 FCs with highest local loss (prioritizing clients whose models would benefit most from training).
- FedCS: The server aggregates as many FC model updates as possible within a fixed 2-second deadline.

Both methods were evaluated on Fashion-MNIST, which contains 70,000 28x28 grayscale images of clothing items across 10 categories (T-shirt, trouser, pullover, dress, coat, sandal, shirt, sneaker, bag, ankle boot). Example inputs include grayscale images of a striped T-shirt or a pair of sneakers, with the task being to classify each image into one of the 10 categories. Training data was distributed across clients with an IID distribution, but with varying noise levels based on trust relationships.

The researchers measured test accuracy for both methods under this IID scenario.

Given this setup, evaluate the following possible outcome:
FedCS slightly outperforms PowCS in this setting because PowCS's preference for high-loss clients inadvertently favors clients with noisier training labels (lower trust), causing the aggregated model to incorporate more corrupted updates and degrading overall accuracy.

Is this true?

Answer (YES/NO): NO